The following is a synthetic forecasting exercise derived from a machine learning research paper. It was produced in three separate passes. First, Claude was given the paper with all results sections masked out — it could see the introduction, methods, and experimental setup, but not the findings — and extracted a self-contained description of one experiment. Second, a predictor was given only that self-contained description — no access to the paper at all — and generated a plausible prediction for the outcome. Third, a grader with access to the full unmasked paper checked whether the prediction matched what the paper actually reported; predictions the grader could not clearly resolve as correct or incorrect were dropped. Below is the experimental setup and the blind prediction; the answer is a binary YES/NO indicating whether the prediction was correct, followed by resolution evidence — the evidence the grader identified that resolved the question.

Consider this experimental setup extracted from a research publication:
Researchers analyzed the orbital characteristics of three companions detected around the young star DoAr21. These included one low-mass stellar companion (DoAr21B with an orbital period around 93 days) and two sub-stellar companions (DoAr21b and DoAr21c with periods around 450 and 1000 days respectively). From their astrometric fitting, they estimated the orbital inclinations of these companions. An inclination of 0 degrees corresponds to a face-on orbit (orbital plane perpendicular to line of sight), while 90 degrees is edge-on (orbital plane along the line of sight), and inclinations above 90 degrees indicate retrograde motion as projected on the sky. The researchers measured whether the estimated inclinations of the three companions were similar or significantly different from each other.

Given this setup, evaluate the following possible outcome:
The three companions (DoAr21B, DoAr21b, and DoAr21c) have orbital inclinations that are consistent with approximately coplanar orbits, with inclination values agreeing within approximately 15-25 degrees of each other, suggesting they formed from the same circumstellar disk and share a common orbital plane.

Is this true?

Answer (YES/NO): NO